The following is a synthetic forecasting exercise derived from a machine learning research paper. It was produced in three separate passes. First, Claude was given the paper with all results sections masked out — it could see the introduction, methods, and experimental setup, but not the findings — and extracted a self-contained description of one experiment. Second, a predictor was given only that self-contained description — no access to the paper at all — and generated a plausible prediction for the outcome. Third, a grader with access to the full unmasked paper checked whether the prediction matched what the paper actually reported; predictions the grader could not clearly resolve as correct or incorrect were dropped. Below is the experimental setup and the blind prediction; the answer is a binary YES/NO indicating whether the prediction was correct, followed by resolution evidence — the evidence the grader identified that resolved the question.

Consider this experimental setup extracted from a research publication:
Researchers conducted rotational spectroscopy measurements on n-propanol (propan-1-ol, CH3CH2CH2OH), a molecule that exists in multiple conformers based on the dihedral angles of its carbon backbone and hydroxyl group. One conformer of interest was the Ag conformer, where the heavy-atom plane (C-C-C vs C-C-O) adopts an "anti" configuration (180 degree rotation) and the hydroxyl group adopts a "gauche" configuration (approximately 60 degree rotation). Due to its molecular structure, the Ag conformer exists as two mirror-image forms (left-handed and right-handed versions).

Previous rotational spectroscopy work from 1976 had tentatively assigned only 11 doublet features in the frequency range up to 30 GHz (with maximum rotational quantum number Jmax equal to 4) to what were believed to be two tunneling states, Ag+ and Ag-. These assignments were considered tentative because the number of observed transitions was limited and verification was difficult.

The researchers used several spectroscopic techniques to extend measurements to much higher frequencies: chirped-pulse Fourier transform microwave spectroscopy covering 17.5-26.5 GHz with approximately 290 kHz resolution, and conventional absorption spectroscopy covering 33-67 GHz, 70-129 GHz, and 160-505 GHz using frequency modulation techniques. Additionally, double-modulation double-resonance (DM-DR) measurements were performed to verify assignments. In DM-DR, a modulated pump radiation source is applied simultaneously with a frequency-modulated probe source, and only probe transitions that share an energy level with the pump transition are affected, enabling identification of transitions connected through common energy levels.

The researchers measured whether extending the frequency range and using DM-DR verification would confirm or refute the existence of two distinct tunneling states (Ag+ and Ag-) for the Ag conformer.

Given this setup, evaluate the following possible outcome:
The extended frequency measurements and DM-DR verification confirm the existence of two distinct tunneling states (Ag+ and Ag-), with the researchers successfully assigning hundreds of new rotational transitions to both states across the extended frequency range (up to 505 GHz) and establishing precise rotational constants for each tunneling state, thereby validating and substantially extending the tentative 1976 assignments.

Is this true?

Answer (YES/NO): NO